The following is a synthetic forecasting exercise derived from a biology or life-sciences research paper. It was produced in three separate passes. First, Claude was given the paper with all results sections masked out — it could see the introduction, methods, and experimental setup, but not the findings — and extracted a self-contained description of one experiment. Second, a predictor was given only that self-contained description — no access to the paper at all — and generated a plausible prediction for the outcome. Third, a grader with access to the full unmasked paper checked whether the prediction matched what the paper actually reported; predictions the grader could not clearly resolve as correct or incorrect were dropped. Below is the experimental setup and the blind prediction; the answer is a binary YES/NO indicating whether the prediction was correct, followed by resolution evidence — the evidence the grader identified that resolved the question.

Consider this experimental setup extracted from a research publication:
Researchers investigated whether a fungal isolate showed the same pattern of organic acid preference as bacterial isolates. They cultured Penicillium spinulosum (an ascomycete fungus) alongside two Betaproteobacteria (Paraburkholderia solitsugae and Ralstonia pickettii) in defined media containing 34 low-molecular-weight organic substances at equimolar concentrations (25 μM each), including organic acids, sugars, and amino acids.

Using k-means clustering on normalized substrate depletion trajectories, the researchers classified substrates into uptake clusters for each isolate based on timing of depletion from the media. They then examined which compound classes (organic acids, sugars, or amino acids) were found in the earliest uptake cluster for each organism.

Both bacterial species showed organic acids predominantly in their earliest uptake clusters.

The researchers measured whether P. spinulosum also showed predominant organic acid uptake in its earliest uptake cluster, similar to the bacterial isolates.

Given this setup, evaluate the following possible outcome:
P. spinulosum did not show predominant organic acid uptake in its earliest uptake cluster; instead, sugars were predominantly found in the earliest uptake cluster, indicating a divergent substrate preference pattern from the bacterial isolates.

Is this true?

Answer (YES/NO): NO